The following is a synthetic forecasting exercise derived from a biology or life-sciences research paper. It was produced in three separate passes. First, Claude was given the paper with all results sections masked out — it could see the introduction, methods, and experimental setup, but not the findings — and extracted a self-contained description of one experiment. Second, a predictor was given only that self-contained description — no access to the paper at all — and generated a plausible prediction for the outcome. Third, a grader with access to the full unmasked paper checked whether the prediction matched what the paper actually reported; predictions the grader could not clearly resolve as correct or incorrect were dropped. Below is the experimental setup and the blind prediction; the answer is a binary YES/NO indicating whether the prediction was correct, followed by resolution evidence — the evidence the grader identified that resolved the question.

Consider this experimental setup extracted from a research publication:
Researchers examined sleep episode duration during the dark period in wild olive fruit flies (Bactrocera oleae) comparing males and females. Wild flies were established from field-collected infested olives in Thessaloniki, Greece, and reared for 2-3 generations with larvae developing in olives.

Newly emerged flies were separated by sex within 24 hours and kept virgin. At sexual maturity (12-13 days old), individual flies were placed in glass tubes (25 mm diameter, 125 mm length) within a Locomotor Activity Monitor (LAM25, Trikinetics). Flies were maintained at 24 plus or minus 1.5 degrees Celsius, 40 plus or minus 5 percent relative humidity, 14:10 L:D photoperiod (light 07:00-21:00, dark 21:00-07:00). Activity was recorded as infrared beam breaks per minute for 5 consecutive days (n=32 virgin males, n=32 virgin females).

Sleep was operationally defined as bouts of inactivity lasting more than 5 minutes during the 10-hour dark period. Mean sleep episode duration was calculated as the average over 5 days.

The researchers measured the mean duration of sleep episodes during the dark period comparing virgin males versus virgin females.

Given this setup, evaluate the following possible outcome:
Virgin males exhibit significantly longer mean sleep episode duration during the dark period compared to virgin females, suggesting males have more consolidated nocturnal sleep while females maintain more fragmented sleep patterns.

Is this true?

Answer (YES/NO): NO